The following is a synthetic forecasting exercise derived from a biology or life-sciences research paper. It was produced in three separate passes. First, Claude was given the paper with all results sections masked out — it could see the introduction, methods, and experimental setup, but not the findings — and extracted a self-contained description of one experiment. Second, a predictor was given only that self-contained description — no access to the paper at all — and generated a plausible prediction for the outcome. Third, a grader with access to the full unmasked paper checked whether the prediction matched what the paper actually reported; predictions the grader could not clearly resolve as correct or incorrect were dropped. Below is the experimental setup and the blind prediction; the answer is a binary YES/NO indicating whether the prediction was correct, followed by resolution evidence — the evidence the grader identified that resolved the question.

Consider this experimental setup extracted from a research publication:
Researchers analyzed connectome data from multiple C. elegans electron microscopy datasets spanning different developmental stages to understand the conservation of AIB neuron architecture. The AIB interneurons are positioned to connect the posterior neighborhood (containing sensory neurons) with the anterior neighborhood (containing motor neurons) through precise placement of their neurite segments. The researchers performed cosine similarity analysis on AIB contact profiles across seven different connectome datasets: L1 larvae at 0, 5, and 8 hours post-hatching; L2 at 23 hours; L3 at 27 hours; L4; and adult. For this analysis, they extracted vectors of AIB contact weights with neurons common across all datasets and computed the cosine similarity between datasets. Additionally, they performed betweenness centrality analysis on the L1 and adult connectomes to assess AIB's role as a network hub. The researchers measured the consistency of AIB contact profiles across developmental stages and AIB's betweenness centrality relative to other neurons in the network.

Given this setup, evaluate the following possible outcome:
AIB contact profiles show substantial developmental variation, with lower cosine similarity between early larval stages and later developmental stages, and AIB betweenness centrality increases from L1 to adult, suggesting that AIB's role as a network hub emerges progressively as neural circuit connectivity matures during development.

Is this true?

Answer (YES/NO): NO